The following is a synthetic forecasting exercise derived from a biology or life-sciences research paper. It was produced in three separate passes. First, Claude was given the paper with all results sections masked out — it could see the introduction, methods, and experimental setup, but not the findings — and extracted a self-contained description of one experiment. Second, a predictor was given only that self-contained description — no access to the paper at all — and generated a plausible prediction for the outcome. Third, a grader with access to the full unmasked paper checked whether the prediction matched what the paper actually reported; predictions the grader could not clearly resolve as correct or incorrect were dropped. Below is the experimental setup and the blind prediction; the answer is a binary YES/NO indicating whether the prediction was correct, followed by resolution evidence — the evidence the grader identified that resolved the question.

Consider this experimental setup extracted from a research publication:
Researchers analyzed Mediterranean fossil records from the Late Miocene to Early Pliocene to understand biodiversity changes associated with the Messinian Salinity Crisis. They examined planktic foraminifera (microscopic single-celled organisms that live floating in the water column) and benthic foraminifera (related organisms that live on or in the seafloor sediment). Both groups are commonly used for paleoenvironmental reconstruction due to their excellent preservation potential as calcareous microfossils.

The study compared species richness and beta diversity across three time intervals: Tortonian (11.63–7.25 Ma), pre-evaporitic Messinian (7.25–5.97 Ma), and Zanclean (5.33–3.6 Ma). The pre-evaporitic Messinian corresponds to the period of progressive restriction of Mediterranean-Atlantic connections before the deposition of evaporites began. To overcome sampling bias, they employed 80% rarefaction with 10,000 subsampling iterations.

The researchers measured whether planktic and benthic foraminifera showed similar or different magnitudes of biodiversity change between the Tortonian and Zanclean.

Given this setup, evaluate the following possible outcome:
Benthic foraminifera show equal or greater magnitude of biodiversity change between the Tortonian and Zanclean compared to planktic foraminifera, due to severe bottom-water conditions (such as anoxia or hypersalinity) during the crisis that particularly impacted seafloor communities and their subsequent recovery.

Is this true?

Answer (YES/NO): YES